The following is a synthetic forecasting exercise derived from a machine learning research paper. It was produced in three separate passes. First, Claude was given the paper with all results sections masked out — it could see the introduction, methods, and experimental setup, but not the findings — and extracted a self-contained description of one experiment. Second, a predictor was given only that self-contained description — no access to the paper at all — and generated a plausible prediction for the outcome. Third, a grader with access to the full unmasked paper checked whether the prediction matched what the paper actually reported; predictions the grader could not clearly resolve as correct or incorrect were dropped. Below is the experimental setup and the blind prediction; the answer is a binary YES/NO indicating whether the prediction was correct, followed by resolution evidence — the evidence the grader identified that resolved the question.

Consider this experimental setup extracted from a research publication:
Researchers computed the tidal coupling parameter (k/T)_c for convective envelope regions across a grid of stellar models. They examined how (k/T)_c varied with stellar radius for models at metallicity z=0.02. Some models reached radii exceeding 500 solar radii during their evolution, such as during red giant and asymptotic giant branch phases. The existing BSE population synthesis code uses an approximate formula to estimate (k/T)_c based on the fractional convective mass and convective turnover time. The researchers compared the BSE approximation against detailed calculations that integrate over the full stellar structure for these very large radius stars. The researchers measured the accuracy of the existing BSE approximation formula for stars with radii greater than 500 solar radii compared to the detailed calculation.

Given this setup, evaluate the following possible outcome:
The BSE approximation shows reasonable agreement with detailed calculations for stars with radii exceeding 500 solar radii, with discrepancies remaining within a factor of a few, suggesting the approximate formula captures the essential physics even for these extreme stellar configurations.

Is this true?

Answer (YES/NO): NO